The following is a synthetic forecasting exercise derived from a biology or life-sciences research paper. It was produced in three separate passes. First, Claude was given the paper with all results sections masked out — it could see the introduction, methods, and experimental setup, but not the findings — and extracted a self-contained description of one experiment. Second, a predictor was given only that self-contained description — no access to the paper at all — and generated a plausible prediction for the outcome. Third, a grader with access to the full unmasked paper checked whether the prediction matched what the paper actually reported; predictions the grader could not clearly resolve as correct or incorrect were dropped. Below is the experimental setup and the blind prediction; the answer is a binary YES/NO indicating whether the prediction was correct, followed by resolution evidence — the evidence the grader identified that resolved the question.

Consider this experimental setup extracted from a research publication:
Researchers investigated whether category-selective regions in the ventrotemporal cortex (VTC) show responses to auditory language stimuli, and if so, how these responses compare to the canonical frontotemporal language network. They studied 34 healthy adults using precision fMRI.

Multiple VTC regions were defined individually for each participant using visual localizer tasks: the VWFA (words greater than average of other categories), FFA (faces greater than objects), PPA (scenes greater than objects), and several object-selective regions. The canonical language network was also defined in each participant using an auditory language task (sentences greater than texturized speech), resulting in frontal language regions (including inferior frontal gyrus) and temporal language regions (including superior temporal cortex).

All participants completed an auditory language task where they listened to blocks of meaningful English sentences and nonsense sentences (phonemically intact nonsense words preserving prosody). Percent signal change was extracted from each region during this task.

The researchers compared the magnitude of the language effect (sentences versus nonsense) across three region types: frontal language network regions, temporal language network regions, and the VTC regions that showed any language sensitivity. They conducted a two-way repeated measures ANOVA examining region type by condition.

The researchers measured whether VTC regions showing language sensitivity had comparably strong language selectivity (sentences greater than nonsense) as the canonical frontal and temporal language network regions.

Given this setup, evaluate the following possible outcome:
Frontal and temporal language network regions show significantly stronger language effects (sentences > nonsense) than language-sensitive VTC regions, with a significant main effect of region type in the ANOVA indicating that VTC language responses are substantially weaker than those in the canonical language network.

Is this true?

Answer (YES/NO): YES